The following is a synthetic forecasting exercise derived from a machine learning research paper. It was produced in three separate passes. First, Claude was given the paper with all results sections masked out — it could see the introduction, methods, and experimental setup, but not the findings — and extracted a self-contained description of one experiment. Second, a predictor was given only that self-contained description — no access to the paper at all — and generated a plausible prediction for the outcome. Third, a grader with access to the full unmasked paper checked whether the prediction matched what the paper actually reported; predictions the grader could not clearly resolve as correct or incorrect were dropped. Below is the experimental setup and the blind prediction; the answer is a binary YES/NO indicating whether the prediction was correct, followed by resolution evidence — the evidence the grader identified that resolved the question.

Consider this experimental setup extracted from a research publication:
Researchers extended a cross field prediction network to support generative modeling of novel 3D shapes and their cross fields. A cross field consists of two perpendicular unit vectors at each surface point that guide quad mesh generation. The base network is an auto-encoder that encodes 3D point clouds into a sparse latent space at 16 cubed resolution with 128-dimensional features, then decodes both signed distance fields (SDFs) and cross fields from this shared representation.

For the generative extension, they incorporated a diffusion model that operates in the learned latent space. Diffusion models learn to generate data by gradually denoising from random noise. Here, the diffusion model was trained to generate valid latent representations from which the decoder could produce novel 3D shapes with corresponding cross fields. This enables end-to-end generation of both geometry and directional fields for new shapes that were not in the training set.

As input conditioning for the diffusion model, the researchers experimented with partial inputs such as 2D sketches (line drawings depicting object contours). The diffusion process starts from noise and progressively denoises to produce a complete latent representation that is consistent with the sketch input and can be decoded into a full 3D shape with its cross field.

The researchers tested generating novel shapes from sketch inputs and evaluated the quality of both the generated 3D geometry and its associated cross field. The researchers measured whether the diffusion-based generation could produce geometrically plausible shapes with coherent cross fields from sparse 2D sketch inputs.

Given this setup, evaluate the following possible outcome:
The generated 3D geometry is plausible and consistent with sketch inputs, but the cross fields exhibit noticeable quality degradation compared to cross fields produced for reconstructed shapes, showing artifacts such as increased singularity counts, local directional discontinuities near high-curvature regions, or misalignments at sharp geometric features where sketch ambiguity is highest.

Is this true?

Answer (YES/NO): NO